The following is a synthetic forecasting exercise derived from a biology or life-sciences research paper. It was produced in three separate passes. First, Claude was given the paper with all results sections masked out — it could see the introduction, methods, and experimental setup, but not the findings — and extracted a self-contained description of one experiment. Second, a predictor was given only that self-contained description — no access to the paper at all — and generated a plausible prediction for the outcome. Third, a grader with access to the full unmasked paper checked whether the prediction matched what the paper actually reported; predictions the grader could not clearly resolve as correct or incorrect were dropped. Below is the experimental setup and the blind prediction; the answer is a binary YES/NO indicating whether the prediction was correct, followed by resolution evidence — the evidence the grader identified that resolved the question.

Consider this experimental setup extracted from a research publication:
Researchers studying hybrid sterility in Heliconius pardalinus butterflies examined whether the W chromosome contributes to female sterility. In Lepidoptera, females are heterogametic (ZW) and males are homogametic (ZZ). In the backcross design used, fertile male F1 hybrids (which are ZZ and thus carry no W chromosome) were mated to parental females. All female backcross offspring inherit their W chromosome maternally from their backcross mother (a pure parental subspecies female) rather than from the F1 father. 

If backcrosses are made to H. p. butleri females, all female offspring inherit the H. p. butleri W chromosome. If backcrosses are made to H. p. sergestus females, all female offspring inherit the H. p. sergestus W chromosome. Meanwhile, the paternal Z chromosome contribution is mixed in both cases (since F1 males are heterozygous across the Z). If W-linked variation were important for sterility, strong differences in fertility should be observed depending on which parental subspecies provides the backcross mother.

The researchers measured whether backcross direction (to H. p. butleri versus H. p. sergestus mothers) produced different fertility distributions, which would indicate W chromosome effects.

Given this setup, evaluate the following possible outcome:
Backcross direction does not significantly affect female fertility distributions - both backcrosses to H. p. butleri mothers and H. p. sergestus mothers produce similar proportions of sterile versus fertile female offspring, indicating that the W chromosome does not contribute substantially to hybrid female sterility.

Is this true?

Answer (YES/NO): NO